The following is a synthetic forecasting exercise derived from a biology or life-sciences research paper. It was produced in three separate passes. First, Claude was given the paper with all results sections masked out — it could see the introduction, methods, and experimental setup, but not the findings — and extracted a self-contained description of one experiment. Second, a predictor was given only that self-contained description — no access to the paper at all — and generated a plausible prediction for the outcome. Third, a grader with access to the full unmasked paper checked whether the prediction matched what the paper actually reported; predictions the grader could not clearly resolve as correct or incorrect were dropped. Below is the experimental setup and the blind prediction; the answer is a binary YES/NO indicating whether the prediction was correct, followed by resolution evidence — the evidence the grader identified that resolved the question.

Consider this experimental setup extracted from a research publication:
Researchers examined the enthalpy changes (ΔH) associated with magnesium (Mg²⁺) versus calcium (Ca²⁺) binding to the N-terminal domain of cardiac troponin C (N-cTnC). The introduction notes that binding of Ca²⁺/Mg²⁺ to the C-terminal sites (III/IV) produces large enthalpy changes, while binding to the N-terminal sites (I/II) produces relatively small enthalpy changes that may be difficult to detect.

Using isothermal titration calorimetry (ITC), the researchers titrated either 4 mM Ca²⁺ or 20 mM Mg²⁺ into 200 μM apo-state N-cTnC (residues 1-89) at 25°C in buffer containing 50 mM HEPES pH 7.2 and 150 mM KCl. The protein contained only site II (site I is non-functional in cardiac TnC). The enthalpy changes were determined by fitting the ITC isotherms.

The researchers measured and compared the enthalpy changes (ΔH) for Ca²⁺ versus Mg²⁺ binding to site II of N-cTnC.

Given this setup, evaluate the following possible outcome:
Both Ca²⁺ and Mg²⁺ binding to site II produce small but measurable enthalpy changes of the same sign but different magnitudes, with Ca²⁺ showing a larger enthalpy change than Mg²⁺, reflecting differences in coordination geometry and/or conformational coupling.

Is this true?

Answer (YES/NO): YES